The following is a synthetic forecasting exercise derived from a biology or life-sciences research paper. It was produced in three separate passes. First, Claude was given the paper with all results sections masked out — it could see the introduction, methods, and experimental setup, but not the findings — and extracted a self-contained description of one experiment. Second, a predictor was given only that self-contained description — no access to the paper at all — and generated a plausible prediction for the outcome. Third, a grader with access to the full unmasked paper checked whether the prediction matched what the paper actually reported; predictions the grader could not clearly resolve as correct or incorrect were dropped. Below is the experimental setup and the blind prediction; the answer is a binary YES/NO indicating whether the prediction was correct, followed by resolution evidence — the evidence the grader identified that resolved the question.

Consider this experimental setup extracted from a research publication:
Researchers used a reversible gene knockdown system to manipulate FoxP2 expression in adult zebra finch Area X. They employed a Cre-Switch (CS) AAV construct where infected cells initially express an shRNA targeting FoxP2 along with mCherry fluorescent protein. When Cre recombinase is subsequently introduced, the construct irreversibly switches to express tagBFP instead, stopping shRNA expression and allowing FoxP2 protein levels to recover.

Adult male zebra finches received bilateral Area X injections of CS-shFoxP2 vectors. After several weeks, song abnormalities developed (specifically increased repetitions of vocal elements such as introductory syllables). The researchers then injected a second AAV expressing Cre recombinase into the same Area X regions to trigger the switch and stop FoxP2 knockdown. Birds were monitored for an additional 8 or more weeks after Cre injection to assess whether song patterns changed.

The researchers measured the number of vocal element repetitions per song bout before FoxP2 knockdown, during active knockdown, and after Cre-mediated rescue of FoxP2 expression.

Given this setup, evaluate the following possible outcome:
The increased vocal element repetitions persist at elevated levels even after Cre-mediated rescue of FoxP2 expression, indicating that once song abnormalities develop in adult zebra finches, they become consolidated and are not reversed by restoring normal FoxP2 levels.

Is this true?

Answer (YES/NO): NO